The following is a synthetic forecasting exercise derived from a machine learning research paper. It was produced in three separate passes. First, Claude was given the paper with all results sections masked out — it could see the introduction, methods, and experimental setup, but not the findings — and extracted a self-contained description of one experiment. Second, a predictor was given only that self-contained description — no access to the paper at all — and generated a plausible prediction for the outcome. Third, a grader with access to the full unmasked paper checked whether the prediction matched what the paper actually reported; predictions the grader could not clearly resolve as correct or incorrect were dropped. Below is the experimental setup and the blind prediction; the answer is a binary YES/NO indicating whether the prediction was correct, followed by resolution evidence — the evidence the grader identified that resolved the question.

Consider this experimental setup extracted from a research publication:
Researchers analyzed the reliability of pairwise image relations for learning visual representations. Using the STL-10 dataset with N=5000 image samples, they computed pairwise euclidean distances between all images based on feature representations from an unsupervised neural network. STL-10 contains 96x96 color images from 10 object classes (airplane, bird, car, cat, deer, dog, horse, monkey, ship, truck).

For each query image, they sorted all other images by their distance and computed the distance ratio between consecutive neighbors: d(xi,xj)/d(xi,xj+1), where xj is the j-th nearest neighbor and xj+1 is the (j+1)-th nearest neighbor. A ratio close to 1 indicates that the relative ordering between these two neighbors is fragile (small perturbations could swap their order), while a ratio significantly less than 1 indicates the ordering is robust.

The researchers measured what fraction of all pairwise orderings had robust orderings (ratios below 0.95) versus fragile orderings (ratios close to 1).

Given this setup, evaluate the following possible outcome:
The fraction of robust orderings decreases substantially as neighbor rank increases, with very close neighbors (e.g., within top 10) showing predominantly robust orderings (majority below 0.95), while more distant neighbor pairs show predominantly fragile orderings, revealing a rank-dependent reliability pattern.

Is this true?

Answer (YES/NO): NO